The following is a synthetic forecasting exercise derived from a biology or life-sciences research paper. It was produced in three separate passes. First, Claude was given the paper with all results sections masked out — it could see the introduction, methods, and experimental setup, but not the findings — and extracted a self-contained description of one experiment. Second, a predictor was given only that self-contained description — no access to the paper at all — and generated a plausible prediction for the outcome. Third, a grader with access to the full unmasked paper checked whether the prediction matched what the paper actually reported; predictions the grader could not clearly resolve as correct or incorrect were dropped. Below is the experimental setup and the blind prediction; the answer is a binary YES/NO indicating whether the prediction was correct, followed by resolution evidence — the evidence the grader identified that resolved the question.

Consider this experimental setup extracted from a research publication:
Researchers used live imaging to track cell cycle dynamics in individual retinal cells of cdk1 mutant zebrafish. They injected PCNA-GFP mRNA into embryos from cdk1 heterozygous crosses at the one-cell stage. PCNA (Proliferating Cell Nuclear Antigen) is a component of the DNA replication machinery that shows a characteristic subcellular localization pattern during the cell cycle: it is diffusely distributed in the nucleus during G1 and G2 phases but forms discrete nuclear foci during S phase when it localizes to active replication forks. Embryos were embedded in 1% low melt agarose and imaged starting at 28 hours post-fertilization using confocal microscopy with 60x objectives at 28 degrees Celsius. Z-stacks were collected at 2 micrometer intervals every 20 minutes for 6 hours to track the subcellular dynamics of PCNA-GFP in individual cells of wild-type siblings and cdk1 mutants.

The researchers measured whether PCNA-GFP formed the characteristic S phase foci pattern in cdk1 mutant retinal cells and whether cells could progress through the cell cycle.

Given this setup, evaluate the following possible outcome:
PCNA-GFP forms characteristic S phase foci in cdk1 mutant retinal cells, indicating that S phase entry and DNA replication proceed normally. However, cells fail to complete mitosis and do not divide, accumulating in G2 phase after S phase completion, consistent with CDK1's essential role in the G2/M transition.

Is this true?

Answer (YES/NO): NO